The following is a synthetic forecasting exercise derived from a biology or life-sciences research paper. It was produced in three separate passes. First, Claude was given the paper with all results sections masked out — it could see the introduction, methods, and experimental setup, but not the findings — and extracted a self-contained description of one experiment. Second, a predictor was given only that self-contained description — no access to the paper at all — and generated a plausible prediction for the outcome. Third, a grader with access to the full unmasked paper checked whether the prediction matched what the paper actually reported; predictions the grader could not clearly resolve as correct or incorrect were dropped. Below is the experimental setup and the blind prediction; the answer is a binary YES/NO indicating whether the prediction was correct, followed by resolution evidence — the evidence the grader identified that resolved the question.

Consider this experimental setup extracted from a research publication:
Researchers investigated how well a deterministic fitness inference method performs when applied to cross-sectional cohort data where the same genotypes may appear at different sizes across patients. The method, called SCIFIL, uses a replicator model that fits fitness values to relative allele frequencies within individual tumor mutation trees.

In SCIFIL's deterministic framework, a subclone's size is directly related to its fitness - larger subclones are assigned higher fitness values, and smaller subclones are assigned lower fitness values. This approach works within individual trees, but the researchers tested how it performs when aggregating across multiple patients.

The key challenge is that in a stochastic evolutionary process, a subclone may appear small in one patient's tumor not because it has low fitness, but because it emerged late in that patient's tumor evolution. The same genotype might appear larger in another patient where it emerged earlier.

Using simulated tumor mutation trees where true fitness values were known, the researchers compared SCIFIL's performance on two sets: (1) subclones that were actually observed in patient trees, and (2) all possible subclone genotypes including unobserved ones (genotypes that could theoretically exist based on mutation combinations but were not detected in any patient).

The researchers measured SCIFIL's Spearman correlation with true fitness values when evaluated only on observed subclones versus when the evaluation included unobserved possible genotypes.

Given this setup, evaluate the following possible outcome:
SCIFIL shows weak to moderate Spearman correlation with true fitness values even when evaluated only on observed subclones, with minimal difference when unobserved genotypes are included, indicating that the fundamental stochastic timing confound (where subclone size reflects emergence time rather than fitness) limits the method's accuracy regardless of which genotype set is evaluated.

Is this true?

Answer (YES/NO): NO